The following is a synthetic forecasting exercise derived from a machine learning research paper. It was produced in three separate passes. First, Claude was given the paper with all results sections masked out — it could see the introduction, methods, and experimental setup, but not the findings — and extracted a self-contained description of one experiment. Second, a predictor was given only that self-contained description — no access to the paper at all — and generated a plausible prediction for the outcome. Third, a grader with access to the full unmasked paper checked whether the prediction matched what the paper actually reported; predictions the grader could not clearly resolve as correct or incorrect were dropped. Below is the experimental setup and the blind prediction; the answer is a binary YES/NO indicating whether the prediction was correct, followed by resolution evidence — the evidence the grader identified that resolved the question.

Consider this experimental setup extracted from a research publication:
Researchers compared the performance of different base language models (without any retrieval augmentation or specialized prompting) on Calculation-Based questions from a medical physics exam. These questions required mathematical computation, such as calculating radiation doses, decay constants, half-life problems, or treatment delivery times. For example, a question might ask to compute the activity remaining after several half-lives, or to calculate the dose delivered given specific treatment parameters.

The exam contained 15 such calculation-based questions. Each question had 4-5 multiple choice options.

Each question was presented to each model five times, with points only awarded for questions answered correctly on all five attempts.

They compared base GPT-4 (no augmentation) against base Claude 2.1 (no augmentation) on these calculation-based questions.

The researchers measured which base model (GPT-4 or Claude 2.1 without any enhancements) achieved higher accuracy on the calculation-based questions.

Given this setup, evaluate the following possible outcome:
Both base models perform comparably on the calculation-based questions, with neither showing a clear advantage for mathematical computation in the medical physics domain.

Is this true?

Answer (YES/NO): NO